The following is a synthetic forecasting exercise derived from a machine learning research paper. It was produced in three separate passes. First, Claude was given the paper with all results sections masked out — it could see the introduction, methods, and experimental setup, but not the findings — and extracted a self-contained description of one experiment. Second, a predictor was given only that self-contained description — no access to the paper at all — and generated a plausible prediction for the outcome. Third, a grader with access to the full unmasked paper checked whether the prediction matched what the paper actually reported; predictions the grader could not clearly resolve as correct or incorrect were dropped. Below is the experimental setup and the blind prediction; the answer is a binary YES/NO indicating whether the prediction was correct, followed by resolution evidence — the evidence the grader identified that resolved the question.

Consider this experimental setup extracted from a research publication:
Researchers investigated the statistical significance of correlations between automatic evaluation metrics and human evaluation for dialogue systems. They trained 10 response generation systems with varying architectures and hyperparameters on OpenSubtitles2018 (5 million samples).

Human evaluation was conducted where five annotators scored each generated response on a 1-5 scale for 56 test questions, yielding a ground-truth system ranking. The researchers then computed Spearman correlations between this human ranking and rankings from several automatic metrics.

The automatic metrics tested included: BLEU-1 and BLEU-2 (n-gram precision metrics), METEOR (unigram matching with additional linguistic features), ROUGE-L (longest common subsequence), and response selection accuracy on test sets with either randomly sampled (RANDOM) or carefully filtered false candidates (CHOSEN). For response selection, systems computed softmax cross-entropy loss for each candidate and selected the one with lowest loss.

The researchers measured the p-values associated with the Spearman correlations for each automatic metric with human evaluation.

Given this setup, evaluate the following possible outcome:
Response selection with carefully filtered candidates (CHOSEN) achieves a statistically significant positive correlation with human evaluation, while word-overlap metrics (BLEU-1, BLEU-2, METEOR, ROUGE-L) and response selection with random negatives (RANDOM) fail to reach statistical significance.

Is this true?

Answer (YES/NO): NO